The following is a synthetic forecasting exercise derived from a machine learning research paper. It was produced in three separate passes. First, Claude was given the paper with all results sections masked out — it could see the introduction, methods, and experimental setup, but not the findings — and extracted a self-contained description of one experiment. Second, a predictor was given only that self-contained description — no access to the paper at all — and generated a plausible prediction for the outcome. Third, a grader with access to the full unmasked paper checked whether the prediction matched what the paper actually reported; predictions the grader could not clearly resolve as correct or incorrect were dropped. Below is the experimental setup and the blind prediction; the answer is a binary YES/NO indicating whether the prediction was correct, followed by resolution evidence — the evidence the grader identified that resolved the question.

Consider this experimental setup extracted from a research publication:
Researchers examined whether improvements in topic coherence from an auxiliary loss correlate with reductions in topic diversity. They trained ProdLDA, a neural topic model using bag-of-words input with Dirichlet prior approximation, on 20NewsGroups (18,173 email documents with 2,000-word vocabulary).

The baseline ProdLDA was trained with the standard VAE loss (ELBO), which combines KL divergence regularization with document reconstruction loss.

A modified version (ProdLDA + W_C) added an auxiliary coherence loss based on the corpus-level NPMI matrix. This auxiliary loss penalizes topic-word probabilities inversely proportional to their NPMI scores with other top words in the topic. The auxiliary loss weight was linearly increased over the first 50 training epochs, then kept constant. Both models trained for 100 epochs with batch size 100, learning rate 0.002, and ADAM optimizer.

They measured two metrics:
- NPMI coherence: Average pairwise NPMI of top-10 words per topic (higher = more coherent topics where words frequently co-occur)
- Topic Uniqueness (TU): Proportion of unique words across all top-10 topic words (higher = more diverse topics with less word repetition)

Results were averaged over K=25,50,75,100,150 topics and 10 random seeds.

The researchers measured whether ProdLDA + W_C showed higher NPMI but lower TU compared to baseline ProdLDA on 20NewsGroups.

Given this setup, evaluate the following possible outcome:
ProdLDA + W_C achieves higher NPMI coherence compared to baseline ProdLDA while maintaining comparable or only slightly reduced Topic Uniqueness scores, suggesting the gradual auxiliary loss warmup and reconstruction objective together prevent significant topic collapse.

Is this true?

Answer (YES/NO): YES